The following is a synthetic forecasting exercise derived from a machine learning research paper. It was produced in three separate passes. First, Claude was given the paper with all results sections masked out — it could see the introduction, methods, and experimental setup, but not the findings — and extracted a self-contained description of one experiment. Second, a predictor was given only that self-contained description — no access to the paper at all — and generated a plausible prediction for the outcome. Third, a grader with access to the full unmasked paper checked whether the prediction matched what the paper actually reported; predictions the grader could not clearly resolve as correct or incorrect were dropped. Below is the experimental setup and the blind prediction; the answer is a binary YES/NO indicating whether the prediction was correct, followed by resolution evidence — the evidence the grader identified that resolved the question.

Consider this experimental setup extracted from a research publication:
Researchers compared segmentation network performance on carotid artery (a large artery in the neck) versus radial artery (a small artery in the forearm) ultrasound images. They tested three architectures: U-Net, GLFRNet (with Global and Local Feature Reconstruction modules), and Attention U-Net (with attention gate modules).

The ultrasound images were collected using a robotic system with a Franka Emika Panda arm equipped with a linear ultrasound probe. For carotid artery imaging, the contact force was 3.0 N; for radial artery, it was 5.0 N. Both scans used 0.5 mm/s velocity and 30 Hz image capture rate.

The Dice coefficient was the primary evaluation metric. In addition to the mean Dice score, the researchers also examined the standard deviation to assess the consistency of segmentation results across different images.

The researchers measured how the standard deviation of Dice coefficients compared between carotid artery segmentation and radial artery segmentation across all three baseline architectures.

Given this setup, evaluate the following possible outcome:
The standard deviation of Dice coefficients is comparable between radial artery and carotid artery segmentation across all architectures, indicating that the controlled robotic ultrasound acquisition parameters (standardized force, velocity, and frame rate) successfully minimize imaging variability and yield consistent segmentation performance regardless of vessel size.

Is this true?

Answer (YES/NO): NO